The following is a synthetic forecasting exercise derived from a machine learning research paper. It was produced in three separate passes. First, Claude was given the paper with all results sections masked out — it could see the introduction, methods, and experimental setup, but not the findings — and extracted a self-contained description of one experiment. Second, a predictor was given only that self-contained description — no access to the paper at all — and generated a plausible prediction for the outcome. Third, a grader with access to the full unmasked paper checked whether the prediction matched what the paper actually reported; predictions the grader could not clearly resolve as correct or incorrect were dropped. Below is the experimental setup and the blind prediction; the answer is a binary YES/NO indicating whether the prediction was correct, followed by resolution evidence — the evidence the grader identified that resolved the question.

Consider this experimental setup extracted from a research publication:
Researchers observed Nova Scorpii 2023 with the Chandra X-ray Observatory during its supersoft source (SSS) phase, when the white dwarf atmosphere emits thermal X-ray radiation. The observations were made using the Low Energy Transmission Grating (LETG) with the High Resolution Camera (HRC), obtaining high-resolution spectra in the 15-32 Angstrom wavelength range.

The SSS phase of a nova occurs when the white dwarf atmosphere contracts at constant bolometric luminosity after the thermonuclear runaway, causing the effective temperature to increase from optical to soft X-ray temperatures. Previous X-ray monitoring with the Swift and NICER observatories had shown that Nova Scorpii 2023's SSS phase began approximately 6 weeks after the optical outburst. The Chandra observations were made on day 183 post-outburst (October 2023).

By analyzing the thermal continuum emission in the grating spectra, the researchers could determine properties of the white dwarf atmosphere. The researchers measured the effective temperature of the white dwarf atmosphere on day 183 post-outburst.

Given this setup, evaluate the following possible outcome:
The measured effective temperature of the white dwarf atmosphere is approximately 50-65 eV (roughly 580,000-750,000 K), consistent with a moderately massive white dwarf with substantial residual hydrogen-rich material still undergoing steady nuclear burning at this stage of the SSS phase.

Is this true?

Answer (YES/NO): NO